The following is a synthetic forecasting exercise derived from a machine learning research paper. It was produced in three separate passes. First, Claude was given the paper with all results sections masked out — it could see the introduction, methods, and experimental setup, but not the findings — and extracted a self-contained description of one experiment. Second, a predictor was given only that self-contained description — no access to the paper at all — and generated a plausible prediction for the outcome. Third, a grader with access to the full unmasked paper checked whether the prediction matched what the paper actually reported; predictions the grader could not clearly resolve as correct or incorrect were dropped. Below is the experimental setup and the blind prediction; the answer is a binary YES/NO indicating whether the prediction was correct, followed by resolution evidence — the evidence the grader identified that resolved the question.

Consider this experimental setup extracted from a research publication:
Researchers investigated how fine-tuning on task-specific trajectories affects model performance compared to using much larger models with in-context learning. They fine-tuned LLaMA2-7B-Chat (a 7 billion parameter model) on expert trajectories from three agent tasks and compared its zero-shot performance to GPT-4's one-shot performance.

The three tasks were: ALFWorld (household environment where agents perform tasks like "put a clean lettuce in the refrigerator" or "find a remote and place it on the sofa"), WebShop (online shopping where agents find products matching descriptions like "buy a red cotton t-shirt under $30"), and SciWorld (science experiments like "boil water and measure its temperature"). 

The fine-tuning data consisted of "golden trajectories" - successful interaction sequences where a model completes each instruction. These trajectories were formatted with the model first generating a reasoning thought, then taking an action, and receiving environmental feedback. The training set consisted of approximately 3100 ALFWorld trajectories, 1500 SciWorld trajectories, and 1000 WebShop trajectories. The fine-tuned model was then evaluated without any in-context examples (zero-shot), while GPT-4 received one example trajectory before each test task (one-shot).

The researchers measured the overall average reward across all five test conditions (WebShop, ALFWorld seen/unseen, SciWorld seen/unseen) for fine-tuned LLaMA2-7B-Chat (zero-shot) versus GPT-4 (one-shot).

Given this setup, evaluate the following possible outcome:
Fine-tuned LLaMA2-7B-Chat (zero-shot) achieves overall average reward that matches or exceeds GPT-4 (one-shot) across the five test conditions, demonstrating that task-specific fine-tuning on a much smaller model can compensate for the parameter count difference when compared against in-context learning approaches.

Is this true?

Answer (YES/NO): YES